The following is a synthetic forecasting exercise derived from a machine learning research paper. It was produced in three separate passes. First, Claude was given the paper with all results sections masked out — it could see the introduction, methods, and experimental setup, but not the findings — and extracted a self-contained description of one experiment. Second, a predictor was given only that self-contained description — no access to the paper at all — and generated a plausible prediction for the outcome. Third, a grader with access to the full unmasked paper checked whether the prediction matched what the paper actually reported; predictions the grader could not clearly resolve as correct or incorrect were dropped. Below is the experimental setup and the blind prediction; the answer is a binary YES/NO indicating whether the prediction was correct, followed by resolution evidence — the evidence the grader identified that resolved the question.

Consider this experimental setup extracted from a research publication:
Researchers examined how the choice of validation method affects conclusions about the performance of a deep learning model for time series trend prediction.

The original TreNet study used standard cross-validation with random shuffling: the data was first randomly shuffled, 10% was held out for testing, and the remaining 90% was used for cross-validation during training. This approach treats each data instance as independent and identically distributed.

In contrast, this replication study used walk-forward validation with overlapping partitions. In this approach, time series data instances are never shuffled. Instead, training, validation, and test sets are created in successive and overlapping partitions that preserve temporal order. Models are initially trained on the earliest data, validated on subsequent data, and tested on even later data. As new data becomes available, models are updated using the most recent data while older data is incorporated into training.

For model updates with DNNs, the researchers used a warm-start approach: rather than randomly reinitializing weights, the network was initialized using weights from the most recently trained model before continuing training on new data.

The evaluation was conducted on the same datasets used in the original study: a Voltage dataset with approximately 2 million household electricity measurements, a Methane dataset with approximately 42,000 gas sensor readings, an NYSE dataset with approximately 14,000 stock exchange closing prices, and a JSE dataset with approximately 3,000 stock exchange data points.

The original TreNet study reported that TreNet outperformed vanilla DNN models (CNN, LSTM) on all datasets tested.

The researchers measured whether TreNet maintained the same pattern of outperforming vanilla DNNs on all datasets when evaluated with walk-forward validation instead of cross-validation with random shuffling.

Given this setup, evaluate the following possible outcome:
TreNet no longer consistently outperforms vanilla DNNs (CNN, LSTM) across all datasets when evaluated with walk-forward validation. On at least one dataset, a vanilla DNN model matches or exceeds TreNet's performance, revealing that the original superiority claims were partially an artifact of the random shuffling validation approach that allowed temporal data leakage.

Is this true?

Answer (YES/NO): YES